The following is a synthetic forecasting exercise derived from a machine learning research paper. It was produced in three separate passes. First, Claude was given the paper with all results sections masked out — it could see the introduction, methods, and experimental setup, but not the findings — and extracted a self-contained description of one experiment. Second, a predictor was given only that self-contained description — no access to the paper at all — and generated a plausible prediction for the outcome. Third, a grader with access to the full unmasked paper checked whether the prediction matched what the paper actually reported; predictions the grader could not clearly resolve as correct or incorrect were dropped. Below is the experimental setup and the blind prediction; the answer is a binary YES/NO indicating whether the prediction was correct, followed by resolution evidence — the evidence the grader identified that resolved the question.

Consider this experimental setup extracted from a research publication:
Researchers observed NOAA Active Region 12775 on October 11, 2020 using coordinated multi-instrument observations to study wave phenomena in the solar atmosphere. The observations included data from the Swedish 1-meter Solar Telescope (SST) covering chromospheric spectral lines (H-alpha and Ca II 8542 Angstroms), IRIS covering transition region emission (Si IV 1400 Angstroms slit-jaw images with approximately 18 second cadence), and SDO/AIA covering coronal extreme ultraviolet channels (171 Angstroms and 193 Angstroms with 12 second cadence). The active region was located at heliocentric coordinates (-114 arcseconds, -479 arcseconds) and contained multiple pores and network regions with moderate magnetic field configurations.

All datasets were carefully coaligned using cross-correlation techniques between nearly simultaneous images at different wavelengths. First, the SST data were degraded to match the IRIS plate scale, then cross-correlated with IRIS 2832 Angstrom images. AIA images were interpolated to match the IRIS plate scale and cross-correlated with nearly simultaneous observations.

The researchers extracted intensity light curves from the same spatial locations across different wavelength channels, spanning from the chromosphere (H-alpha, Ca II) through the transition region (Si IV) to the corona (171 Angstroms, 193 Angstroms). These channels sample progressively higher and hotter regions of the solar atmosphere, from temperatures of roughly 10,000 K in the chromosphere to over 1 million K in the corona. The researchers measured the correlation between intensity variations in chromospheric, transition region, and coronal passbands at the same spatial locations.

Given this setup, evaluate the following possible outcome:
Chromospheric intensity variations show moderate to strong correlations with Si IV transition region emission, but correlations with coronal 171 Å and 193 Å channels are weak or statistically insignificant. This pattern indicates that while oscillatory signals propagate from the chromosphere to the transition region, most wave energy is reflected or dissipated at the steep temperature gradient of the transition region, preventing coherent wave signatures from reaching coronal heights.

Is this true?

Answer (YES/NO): NO